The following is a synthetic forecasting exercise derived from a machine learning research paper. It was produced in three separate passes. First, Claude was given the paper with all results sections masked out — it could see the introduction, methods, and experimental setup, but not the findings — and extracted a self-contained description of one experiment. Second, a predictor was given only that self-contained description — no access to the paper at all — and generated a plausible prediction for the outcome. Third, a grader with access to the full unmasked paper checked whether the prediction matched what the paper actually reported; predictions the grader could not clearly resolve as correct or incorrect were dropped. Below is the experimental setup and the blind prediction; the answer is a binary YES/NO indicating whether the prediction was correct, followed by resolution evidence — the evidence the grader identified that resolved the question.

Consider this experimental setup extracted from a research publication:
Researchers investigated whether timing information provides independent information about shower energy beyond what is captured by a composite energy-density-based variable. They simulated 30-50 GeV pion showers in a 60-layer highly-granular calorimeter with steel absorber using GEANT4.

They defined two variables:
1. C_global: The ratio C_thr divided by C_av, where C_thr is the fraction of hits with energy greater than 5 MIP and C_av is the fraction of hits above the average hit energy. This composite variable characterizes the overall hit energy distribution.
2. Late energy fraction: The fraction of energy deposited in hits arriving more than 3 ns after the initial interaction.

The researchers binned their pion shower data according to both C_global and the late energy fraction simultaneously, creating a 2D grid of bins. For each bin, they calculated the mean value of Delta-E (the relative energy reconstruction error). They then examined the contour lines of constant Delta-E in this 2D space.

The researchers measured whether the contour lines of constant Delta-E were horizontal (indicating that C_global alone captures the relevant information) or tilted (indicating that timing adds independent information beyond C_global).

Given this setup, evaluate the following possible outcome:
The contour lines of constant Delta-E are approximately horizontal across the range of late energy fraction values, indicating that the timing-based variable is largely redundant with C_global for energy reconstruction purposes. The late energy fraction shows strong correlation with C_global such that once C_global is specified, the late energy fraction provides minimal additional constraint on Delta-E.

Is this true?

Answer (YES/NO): YES